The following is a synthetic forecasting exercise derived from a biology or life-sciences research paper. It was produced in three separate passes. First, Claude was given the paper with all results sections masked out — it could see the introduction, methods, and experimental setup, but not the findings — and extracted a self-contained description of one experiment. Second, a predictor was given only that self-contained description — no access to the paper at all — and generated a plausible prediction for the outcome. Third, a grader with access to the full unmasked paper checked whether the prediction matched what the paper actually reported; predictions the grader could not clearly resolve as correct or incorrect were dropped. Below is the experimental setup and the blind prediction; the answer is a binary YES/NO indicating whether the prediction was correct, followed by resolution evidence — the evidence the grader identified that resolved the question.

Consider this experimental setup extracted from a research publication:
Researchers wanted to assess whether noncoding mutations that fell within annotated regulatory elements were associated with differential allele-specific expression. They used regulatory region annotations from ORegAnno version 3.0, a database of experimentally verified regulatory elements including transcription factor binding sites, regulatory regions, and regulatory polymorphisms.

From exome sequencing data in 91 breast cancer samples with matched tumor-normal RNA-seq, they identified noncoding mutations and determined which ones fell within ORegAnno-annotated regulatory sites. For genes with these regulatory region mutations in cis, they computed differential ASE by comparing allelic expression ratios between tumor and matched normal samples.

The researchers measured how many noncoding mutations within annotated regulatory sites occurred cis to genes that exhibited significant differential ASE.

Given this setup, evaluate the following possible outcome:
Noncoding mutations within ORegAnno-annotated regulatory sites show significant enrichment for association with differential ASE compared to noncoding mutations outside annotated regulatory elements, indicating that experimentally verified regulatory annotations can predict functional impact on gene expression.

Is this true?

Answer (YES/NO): YES